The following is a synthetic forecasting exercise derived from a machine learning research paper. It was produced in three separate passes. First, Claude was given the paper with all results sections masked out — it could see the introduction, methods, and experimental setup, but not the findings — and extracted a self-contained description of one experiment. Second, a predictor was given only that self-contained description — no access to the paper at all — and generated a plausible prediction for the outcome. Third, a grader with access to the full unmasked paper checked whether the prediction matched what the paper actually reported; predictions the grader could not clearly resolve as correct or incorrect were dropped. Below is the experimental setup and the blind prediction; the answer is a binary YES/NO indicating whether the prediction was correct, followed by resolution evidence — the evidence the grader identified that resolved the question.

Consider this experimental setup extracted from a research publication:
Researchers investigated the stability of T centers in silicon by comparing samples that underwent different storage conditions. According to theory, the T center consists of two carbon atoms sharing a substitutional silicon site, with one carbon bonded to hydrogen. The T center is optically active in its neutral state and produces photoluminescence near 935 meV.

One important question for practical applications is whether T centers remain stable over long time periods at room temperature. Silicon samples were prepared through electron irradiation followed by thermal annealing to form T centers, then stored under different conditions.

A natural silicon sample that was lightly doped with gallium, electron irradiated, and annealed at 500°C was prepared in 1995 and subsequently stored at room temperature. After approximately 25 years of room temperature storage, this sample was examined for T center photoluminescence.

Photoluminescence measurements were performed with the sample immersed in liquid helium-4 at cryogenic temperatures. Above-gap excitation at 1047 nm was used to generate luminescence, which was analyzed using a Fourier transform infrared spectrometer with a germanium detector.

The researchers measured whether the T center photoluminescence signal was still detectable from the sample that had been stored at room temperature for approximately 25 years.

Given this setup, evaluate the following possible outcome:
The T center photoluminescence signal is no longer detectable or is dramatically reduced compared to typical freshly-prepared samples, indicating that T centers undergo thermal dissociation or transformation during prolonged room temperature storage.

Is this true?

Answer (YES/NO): NO